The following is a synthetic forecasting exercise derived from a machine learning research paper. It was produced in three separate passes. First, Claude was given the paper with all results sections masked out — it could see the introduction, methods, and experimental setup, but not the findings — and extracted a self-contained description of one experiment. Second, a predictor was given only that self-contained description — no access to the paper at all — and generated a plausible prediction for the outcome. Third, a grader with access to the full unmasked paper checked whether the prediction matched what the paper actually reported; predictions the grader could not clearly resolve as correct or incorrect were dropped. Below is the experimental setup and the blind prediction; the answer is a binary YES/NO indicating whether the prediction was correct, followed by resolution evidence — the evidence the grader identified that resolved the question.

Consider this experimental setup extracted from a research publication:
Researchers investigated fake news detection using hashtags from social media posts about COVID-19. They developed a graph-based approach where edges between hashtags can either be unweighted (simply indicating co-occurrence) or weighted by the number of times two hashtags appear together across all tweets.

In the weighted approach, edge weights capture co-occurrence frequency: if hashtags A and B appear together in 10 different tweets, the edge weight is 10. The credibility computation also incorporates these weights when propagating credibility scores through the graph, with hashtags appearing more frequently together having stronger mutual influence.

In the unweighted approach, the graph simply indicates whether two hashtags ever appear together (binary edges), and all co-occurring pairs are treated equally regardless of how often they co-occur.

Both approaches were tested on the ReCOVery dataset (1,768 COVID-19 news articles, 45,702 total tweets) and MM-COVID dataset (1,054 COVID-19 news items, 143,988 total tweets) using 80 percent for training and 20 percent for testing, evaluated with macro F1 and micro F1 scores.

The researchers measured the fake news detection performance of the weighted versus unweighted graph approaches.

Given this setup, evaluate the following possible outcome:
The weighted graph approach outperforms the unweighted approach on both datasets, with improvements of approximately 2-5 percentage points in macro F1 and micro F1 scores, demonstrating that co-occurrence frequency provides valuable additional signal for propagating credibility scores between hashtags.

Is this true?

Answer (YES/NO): YES